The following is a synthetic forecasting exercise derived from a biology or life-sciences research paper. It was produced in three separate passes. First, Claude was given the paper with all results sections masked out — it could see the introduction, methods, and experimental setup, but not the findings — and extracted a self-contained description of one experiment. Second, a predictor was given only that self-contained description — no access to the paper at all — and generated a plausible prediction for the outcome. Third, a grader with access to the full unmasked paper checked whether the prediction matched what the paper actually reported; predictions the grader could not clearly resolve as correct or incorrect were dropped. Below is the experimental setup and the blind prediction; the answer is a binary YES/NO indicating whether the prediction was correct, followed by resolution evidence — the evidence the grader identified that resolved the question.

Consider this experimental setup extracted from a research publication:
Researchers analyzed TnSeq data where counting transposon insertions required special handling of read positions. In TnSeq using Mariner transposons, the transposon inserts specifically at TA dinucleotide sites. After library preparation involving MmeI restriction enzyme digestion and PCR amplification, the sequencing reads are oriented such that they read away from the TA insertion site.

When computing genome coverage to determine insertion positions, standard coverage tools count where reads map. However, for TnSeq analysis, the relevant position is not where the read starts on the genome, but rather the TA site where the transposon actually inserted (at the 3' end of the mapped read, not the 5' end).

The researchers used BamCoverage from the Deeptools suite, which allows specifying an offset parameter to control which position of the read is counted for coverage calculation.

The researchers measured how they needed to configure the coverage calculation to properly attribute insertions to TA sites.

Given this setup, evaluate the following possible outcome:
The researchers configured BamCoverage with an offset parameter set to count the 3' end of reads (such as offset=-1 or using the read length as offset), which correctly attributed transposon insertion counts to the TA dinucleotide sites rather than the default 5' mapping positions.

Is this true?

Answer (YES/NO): YES